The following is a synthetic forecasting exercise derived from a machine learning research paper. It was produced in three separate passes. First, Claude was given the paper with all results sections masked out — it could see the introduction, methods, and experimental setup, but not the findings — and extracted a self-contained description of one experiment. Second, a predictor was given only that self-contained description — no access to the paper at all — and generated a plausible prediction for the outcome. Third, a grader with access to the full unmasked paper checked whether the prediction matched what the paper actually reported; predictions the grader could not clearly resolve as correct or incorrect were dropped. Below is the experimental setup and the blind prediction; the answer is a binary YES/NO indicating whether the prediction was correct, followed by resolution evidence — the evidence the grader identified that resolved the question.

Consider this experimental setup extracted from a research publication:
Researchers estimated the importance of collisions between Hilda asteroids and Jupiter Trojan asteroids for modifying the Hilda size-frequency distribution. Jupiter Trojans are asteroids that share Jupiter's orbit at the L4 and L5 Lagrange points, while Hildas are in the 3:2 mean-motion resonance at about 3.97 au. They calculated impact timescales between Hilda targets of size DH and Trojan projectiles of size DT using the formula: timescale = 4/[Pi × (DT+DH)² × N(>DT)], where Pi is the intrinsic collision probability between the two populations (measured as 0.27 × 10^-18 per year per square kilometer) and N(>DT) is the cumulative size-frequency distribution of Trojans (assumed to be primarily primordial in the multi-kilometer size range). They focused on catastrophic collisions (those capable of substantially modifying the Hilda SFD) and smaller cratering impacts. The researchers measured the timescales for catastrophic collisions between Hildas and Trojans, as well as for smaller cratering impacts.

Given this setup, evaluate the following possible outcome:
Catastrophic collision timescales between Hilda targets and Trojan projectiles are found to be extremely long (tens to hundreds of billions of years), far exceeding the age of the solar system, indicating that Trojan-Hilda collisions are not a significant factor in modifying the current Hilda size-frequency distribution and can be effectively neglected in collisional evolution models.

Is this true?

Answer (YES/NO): NO